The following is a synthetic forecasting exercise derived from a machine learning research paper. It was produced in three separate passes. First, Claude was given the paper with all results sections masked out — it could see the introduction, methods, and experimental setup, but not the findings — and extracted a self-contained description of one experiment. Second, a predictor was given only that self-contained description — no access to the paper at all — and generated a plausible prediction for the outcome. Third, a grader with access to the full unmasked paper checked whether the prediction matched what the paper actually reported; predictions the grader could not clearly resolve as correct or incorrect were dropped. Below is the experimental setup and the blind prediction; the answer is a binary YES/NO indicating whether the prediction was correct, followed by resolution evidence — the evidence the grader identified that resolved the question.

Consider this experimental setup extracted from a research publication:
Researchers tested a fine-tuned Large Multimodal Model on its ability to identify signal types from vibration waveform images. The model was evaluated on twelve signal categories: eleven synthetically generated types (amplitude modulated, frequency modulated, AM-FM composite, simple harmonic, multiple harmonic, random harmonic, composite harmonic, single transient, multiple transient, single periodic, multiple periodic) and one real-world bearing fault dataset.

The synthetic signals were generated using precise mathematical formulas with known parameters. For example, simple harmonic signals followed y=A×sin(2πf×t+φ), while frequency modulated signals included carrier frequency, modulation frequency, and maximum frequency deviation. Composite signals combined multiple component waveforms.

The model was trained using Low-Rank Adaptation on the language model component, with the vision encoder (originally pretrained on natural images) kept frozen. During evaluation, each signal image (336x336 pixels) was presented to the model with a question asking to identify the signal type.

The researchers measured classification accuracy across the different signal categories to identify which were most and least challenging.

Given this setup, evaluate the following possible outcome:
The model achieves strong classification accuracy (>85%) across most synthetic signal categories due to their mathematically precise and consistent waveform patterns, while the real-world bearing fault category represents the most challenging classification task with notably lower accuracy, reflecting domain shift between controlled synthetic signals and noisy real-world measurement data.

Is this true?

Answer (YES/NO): NO